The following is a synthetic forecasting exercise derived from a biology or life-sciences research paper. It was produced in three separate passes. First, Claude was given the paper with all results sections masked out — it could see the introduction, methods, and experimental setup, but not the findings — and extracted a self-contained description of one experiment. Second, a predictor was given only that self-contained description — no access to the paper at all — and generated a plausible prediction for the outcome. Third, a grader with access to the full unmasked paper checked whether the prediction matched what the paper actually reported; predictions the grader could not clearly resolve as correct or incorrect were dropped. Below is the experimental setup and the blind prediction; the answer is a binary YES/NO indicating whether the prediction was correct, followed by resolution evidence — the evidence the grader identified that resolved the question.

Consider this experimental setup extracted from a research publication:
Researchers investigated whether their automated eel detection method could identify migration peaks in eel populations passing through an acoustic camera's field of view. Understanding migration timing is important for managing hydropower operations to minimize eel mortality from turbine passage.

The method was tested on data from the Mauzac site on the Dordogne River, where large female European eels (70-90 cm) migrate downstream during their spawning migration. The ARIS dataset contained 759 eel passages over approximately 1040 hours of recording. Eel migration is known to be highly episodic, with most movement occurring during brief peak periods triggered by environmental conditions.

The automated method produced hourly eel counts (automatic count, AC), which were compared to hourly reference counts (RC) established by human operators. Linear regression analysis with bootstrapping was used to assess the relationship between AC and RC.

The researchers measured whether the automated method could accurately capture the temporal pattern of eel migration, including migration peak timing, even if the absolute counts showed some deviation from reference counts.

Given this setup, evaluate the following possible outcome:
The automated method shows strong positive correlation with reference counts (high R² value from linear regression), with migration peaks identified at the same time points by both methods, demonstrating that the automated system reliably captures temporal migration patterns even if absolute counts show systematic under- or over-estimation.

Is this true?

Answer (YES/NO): YES